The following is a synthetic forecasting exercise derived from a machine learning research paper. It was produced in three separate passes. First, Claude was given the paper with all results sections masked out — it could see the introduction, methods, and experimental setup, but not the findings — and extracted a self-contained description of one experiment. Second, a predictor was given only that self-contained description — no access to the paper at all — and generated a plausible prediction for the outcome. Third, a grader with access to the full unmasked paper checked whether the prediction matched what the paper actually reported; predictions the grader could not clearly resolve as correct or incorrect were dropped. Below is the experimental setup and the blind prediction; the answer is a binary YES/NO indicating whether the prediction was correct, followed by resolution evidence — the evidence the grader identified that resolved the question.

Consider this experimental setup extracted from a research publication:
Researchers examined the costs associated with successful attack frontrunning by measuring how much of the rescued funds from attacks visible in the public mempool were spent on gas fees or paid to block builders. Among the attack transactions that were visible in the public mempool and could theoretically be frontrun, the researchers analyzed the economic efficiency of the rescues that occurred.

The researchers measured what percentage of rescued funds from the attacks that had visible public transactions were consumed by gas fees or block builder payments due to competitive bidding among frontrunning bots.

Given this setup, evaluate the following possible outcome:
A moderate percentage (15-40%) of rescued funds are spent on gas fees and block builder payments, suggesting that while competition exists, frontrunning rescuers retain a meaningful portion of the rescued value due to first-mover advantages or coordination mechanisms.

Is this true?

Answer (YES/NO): NO